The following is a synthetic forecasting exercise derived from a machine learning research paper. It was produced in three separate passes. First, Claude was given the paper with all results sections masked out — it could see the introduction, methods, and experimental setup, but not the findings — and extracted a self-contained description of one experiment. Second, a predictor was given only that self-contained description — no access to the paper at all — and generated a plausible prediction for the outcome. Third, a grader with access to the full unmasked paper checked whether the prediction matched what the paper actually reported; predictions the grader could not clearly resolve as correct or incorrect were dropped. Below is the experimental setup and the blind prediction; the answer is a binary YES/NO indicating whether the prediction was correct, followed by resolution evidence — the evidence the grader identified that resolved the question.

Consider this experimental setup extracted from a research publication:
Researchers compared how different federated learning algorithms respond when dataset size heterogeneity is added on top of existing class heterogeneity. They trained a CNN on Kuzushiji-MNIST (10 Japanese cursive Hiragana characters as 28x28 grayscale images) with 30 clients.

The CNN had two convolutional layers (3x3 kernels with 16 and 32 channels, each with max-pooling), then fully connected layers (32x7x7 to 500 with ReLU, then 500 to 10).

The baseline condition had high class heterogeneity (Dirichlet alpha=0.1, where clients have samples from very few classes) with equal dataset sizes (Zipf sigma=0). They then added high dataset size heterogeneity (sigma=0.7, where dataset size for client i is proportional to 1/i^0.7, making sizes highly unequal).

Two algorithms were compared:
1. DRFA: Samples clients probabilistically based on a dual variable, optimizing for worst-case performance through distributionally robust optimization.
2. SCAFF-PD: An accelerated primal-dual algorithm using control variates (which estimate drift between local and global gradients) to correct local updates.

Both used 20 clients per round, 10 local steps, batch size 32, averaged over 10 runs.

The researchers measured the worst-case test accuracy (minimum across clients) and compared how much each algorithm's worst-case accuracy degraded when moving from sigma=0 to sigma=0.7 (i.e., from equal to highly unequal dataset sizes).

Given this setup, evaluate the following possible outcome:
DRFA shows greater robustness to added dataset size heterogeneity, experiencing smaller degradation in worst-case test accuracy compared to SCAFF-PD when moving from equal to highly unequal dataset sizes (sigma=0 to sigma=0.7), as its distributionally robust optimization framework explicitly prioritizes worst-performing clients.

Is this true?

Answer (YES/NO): NO